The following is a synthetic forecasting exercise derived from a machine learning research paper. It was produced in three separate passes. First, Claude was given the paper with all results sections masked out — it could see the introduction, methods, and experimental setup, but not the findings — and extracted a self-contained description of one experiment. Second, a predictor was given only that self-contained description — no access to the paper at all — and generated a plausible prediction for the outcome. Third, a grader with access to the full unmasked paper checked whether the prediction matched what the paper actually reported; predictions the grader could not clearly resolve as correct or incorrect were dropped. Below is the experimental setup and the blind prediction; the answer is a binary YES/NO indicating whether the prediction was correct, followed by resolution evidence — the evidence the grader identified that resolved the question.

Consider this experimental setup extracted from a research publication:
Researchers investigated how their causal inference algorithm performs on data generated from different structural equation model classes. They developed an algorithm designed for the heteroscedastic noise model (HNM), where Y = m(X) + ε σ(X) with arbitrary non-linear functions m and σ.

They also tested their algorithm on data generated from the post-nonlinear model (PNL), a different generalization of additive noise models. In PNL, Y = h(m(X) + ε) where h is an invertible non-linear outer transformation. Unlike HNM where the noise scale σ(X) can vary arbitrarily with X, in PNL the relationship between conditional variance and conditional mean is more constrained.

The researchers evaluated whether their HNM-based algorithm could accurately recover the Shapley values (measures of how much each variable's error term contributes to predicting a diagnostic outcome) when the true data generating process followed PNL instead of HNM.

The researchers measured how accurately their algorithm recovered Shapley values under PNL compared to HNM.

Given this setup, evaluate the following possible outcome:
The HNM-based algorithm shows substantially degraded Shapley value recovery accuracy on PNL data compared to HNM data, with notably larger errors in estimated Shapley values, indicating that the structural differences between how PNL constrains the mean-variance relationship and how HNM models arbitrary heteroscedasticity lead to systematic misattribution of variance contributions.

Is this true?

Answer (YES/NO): YES